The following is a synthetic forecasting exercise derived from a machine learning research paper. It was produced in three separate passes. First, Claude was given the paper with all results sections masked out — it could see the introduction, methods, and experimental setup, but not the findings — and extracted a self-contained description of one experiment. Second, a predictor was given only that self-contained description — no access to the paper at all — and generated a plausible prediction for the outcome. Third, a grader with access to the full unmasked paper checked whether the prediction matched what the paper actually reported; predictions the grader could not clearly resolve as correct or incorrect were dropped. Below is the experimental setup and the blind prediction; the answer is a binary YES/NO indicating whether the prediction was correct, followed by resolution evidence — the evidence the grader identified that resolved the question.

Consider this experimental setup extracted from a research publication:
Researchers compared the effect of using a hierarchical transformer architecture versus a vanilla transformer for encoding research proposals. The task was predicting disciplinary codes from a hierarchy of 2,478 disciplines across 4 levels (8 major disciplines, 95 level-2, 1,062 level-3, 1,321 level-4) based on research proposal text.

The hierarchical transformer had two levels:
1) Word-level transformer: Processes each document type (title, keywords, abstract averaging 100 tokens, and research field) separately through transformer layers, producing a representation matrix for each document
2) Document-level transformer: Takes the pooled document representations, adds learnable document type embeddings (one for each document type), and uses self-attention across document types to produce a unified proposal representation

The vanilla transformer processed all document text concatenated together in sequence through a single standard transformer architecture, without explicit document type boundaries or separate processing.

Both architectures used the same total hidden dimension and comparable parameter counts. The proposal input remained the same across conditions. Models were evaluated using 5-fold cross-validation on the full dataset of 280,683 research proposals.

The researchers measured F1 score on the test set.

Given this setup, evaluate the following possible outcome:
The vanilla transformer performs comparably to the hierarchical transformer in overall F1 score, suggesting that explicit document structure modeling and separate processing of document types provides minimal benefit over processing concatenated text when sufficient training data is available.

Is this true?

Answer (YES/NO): NO